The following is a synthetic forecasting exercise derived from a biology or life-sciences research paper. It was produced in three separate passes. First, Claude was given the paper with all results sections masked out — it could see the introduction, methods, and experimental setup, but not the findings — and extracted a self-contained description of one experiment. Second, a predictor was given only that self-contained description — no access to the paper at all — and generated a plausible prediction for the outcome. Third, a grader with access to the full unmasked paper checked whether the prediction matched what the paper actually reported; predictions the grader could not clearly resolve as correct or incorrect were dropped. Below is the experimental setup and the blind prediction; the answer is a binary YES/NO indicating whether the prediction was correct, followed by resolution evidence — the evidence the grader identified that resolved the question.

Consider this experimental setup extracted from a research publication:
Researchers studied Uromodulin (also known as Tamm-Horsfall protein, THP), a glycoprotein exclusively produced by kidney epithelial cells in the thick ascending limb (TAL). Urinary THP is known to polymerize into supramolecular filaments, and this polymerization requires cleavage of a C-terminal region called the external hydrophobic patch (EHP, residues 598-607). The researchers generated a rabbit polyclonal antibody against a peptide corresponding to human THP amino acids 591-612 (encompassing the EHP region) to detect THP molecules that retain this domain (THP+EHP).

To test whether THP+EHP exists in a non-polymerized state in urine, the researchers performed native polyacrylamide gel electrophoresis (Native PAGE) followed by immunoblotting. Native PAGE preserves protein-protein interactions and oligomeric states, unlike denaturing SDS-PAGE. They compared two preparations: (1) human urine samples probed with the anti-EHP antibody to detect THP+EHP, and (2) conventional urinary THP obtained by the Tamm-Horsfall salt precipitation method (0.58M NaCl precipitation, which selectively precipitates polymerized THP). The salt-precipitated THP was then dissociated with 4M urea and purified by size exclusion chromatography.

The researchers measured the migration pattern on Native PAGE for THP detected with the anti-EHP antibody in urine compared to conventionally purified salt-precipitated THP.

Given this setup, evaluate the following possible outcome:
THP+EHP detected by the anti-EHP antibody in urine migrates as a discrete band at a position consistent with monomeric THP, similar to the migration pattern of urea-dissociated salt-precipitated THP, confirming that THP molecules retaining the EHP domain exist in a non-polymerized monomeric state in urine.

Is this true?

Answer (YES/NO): NO